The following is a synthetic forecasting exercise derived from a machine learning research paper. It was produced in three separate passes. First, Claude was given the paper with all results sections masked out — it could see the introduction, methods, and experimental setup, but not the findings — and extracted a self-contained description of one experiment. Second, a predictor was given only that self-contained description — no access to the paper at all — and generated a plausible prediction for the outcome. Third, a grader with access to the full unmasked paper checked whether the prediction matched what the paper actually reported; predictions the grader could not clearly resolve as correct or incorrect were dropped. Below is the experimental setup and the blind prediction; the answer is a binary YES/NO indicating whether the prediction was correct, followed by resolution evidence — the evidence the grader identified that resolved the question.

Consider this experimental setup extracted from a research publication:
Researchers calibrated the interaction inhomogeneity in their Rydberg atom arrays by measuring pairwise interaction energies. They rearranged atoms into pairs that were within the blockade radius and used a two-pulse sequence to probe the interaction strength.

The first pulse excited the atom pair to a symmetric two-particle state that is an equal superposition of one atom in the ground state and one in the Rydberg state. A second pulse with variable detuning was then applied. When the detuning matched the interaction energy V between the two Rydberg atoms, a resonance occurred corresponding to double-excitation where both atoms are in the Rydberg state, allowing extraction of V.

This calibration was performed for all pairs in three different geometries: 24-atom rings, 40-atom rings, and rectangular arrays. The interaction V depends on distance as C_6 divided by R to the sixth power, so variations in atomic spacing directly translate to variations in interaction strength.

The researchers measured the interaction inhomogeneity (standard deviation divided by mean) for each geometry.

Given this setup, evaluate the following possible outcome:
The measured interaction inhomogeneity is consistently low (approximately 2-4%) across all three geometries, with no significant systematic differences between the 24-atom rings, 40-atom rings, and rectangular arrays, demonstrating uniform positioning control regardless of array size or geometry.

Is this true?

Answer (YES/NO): NO